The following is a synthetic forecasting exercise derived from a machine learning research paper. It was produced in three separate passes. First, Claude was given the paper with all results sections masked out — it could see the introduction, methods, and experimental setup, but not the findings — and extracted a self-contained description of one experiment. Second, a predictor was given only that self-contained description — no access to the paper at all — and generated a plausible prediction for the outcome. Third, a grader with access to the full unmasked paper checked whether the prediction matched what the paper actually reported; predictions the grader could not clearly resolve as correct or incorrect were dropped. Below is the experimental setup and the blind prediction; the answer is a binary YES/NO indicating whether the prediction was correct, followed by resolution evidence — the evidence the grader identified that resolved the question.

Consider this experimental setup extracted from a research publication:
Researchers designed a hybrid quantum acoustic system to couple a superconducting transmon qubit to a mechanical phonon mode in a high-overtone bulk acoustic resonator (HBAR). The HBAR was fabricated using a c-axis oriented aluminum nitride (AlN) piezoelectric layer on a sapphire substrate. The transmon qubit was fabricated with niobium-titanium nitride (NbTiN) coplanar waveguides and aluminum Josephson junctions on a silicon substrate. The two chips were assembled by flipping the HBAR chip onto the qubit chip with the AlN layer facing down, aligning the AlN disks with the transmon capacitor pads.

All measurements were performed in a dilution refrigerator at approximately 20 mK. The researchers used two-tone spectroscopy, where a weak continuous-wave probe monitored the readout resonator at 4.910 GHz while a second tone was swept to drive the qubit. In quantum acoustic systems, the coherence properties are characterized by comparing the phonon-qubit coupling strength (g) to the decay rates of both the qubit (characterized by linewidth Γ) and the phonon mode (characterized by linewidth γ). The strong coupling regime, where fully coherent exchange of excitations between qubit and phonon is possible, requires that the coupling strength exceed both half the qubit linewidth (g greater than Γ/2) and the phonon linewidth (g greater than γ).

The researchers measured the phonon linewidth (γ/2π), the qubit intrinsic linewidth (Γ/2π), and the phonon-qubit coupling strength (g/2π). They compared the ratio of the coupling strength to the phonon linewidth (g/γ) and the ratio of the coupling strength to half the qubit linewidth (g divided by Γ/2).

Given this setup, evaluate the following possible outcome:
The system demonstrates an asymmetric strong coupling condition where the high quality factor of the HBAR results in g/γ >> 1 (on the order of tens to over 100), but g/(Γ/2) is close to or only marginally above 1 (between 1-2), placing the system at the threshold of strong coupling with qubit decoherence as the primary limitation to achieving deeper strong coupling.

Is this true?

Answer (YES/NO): NO